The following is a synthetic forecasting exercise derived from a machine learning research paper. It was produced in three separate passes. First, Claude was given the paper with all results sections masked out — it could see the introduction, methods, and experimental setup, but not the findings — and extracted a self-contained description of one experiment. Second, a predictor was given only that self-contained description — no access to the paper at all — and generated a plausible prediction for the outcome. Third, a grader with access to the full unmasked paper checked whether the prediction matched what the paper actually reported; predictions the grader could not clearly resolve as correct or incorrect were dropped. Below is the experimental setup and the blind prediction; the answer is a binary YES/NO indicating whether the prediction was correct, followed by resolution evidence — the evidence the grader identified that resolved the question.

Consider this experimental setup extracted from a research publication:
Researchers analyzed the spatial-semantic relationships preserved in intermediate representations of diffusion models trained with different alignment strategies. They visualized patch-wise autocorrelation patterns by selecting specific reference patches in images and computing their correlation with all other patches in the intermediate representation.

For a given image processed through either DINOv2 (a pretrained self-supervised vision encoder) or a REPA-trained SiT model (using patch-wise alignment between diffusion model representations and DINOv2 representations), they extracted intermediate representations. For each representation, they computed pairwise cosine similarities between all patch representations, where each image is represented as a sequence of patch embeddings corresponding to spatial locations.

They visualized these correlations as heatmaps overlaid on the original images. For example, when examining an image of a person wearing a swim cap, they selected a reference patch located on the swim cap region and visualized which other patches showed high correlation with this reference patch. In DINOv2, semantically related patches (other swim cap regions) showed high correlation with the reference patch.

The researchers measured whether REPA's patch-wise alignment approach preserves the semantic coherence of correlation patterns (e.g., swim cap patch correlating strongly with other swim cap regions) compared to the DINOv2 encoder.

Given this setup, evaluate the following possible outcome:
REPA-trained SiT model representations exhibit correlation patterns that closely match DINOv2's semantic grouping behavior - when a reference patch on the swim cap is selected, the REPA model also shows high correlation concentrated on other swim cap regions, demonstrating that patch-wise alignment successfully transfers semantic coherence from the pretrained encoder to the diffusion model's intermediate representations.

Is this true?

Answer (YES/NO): NO